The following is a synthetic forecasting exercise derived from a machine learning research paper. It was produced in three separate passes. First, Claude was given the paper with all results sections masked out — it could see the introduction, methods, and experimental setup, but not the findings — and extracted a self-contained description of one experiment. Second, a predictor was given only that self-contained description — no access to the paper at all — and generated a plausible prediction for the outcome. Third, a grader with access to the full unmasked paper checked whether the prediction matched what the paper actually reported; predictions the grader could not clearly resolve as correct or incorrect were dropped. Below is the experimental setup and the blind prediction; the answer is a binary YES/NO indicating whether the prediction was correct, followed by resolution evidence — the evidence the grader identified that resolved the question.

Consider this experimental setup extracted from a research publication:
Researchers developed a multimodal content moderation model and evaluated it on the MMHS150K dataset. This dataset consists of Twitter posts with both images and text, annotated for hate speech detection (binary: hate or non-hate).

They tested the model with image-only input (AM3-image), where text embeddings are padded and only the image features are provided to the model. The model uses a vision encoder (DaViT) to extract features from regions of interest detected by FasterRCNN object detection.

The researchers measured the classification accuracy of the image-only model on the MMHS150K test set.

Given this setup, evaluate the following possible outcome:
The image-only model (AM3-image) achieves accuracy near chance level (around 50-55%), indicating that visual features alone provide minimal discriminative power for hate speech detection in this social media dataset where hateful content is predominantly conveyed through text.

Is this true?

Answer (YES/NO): YES